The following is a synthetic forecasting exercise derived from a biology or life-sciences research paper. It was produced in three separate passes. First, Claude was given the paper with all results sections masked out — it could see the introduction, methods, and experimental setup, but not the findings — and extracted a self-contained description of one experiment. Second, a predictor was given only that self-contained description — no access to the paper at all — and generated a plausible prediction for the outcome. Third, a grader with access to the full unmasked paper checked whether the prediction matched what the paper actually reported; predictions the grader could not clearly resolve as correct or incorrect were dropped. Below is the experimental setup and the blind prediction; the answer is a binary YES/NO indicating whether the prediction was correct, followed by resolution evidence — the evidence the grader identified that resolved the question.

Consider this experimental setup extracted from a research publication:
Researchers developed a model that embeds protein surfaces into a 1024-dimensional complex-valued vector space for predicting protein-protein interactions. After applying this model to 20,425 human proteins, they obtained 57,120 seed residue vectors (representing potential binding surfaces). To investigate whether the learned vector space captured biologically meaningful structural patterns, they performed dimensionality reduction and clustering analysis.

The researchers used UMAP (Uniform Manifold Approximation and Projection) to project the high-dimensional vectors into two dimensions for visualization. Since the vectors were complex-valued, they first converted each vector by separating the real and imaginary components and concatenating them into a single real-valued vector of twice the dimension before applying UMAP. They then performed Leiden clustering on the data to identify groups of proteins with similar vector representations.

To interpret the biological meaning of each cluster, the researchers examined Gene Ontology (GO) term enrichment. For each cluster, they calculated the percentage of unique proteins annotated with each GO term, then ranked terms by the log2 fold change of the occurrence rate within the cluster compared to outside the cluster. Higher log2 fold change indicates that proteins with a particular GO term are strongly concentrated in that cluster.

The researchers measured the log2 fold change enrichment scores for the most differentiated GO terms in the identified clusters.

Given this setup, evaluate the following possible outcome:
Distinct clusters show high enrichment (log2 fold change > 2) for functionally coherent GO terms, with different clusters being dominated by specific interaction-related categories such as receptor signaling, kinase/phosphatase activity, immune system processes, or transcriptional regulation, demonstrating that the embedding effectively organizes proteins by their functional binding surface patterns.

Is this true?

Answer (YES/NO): YES